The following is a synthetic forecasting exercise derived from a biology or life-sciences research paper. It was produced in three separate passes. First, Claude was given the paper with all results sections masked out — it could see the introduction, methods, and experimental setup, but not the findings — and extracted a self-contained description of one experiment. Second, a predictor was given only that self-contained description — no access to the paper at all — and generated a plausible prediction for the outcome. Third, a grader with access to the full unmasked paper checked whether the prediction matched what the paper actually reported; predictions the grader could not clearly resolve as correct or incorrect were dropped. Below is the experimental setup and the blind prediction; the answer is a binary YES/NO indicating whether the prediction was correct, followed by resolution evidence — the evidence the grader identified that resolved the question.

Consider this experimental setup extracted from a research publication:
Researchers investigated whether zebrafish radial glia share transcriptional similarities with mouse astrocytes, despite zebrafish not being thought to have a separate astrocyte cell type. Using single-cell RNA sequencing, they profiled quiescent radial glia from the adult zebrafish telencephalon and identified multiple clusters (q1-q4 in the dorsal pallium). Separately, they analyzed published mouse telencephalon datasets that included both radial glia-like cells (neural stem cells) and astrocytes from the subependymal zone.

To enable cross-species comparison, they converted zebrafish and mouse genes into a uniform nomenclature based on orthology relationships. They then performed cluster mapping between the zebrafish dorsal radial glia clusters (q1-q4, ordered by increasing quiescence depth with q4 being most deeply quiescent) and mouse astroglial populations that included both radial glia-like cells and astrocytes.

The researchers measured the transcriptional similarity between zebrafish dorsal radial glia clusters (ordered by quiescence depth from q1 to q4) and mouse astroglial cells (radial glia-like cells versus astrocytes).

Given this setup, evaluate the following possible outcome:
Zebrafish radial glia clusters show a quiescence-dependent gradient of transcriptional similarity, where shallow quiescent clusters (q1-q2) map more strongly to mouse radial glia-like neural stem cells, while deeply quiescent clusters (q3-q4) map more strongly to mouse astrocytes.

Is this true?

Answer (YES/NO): YES